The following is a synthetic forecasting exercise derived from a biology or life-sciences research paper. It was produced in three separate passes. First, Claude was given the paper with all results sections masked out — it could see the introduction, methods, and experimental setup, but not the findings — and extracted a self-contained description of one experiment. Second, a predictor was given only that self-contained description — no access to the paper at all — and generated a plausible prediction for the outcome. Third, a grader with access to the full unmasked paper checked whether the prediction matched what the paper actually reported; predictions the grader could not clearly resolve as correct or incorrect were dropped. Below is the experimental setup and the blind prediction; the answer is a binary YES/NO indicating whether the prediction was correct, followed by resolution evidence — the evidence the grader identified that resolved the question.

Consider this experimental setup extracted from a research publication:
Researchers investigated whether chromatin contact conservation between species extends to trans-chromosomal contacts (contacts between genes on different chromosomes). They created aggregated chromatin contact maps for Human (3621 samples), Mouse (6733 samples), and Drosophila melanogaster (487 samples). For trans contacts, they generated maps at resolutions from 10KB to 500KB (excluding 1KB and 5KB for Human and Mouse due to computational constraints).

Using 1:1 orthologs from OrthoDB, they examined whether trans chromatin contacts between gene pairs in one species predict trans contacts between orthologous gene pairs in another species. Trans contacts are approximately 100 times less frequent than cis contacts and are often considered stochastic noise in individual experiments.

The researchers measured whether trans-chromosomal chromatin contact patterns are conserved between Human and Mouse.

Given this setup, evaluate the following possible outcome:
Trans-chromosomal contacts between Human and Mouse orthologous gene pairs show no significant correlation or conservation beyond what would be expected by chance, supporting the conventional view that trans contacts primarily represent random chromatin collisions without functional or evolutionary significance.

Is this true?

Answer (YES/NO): NO